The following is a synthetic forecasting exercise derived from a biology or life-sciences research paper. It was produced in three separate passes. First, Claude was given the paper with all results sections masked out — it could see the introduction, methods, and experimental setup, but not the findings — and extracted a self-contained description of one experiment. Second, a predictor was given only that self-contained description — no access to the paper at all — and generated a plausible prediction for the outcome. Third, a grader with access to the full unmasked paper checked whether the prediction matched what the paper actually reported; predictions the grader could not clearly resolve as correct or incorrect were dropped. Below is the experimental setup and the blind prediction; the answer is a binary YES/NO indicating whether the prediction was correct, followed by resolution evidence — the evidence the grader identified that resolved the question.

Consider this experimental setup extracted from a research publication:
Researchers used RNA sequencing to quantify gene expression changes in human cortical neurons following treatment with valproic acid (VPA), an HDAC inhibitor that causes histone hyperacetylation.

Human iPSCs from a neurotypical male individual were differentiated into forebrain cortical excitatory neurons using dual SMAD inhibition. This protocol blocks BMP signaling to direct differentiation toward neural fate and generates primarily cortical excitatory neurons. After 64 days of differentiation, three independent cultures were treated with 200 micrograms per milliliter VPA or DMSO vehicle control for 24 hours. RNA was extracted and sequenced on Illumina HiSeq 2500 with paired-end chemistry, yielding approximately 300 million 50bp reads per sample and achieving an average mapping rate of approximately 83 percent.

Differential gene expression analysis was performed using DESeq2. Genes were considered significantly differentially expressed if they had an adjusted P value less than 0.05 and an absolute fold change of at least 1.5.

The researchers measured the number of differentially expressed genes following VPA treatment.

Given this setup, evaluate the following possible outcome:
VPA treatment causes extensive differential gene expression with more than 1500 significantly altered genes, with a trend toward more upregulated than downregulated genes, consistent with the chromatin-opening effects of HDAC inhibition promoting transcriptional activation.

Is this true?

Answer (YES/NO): YES